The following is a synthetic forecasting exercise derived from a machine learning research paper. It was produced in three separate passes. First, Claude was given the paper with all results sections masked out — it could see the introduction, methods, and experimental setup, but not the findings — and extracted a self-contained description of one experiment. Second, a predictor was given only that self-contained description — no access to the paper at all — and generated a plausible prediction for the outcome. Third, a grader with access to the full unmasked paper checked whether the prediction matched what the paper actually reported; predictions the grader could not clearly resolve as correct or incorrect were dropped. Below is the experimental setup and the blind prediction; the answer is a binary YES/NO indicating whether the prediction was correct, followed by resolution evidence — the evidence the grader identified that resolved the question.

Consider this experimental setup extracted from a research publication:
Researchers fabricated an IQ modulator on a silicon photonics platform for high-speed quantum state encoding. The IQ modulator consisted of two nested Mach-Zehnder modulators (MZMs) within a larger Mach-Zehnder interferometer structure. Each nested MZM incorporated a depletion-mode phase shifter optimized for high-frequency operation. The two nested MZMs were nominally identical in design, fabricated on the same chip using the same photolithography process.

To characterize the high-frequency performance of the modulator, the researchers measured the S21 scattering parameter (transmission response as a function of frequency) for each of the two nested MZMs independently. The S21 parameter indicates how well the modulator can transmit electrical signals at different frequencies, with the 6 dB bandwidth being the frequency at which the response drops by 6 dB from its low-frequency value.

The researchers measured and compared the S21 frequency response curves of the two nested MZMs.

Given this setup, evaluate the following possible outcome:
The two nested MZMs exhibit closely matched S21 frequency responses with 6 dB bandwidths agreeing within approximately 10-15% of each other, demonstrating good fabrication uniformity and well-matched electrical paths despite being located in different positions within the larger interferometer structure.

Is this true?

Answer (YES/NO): YES